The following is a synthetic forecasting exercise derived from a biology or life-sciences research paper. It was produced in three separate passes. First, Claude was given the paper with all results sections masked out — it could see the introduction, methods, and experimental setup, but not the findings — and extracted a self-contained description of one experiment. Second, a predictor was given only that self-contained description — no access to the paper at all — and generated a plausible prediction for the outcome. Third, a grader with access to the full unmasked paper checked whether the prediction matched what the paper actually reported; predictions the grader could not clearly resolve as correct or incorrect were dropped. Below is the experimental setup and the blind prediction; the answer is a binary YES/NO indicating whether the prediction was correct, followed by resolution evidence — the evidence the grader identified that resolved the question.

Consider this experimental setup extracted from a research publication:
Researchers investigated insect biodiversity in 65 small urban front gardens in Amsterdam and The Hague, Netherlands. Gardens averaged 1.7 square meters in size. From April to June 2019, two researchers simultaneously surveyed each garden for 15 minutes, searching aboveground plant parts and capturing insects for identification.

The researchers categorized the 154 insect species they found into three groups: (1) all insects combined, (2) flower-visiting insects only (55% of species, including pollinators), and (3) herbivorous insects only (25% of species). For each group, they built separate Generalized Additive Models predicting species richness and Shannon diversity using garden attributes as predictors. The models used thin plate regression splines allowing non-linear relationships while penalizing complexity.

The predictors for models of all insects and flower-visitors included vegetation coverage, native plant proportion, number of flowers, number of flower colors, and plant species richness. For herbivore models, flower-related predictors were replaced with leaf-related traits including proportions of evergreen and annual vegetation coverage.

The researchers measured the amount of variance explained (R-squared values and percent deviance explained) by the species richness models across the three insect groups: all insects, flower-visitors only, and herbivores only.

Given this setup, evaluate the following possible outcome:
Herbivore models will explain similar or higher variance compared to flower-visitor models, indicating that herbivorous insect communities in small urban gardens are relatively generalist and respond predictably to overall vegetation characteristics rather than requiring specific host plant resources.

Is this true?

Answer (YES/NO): NO